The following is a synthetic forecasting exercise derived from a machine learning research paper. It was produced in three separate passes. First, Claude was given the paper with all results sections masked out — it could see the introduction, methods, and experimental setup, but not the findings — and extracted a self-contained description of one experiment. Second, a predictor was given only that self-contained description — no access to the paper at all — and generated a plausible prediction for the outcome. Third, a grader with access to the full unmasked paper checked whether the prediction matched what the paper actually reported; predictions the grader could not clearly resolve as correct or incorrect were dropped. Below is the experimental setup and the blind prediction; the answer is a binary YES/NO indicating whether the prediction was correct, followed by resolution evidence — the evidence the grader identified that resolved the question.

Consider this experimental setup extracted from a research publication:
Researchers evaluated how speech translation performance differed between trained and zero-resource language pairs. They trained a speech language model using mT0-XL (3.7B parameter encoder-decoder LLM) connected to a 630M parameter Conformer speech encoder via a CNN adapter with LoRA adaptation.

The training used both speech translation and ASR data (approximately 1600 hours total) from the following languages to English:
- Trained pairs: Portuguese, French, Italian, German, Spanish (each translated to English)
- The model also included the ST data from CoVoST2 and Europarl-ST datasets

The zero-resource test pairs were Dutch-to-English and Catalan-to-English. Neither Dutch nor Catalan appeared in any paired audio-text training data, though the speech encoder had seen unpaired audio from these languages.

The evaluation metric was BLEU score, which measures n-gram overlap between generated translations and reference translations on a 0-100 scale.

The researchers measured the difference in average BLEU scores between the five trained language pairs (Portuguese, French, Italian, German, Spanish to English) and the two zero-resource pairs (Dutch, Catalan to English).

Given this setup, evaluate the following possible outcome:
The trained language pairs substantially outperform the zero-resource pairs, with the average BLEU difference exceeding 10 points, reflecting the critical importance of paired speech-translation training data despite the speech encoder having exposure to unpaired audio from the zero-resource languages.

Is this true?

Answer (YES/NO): YES